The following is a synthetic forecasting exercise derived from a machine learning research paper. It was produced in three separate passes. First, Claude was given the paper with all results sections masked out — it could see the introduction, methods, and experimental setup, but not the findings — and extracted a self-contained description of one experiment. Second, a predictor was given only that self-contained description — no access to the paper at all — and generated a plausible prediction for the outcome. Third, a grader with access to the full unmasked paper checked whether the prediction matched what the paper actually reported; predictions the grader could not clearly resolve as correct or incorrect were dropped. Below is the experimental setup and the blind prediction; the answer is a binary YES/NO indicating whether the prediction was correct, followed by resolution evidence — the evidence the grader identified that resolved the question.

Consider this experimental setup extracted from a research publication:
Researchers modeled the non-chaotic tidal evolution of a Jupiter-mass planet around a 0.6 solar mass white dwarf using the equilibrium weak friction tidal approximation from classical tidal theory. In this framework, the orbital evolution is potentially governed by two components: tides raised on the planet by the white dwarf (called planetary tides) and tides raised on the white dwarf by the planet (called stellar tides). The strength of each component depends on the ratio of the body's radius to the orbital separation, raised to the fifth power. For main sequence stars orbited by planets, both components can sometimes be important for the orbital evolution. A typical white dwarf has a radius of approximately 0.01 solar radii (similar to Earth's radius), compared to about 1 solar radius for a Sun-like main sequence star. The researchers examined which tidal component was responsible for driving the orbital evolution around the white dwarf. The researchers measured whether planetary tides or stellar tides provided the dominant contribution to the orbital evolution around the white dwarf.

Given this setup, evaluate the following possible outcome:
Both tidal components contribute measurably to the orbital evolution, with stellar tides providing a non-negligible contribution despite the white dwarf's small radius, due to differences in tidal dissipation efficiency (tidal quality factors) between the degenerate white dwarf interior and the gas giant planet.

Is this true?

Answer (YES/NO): NO